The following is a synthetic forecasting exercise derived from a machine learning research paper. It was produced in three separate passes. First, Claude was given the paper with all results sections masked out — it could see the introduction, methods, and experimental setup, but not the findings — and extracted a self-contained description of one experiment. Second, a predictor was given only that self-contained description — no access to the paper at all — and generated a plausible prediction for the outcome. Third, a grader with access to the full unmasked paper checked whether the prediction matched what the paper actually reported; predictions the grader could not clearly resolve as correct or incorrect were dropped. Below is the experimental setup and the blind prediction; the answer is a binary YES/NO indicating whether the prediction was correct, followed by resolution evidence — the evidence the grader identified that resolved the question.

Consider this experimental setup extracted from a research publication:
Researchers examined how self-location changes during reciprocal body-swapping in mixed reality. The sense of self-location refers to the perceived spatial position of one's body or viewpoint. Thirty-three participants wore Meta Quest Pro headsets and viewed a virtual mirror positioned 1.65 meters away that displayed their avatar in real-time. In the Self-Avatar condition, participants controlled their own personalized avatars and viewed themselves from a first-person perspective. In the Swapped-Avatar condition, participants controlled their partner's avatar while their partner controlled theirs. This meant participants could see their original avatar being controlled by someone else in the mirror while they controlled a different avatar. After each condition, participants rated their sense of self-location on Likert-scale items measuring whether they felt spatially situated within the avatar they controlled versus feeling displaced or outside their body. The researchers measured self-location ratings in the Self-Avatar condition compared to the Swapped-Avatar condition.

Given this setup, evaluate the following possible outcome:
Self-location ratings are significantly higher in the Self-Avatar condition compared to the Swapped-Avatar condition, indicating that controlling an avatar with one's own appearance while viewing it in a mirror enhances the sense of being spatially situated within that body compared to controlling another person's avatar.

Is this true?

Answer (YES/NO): YES